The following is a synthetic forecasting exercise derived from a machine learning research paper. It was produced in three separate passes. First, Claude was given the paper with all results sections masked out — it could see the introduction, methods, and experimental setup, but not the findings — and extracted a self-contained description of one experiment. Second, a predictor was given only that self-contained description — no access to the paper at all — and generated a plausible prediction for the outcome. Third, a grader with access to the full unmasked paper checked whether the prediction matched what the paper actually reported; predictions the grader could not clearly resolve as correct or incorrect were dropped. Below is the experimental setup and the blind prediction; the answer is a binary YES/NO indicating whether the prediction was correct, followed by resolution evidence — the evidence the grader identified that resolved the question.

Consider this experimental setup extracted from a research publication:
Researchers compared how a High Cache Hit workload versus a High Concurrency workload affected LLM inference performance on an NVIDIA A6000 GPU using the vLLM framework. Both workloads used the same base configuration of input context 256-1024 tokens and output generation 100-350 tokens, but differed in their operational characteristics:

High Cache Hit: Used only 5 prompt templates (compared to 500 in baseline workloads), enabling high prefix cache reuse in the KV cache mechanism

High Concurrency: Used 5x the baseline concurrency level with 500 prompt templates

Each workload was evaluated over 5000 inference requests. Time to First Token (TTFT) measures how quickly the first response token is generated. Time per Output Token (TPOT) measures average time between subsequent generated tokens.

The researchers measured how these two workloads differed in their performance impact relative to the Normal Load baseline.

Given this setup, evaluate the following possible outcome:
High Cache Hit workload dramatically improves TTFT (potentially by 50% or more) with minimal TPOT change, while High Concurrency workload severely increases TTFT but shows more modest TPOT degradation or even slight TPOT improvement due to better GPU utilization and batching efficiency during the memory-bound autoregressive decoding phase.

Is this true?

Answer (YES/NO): NO